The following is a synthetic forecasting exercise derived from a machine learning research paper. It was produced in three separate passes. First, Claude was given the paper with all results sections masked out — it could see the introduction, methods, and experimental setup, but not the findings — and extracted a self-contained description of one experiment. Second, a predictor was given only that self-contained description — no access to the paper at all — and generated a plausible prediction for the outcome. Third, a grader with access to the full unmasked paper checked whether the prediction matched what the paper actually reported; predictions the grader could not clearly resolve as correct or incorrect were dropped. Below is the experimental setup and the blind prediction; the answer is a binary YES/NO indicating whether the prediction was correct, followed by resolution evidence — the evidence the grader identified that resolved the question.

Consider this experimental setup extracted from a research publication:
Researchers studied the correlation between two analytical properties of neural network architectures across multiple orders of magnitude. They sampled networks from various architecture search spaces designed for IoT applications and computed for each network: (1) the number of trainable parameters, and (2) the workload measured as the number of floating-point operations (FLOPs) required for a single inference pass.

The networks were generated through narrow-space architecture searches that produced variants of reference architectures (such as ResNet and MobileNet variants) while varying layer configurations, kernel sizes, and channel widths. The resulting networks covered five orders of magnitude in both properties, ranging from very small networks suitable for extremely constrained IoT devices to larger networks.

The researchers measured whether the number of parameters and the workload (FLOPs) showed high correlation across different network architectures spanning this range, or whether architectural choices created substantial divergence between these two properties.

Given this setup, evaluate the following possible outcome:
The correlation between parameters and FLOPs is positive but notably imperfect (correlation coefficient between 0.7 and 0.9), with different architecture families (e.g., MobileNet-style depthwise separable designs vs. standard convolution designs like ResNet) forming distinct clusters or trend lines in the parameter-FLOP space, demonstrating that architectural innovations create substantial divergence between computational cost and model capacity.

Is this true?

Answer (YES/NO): NO